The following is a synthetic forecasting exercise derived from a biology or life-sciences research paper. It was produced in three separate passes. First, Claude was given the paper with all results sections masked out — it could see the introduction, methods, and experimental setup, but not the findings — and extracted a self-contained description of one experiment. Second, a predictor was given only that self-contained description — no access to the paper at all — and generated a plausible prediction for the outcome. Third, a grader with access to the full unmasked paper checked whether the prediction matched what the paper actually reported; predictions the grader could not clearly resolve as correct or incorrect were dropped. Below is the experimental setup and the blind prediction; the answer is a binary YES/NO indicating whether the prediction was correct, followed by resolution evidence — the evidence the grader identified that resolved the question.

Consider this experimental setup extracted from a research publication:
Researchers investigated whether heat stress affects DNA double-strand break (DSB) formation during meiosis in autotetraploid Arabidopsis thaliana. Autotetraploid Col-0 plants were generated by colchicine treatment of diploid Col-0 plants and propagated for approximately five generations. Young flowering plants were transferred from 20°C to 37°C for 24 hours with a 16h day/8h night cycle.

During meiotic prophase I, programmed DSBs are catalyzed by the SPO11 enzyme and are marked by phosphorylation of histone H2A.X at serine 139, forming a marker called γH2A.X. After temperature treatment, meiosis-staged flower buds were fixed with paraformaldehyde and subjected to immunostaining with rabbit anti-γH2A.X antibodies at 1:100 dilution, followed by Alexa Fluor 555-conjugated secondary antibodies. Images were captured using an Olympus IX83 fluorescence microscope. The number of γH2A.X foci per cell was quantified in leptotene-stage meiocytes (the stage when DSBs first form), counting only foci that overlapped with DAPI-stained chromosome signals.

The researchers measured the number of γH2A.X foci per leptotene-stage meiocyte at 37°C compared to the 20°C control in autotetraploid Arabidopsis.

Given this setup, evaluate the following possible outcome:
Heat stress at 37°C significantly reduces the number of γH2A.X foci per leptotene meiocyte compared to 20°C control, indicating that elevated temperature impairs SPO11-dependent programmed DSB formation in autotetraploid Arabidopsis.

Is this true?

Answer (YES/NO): YES